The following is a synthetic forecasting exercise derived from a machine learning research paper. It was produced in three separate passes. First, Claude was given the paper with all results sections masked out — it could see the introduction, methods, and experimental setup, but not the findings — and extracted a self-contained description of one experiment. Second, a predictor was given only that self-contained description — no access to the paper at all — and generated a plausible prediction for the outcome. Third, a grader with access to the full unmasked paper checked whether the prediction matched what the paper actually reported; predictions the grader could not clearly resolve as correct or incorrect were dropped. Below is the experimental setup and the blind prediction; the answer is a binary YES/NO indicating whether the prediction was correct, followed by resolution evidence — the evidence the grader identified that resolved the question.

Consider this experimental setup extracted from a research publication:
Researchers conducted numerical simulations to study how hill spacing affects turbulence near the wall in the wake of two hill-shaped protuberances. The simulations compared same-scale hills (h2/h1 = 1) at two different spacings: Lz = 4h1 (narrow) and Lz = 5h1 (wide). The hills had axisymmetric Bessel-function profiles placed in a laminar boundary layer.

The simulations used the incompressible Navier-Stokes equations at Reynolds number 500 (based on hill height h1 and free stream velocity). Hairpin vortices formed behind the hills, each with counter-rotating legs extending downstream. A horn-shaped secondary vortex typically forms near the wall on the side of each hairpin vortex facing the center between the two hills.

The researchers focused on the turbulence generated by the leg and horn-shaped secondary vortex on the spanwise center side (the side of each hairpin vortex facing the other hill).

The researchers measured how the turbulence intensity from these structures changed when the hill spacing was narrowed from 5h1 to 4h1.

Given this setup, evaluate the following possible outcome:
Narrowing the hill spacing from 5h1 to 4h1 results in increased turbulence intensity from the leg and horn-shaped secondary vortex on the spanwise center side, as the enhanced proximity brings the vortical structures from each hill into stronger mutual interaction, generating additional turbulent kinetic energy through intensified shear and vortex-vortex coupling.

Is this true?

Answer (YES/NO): YES